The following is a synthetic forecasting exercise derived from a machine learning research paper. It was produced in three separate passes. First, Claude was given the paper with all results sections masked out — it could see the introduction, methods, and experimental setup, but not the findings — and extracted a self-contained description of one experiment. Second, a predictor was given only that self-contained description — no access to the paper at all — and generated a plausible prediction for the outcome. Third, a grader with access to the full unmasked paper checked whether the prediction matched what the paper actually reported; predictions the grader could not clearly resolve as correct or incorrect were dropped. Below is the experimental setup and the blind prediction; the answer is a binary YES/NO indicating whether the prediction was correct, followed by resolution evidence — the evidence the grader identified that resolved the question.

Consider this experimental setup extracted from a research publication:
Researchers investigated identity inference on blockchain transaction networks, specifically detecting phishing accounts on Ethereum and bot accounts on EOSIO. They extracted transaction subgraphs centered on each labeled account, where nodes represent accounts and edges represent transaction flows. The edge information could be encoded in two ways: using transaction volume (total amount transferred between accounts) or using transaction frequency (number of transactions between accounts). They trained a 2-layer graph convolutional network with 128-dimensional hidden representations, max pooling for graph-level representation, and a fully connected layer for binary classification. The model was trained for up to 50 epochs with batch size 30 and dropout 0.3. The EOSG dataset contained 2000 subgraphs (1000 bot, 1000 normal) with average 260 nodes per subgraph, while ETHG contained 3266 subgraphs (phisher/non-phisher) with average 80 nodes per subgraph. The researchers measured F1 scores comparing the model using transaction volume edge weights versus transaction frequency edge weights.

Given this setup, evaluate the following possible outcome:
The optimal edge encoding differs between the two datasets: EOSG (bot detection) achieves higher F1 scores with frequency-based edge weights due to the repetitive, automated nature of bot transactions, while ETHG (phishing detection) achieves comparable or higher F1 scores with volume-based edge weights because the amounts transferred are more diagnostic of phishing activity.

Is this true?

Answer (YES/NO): NO